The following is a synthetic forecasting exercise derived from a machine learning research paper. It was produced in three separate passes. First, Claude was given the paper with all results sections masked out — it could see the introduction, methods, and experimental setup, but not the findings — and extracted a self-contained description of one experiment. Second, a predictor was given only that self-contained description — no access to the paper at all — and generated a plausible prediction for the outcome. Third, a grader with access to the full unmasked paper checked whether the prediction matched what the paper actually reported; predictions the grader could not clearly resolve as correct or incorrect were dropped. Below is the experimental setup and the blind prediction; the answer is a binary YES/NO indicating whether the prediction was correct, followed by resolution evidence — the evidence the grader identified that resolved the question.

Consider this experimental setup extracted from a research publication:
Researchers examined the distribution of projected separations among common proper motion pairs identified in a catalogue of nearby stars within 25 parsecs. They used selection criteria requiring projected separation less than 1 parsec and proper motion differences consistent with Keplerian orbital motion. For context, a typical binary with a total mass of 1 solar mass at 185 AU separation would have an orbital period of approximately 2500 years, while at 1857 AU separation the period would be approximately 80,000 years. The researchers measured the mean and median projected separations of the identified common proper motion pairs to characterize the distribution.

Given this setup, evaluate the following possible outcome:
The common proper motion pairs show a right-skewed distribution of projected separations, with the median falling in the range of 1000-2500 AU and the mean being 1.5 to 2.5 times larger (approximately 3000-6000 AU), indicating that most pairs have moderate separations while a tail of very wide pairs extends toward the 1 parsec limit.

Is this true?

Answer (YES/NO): NO